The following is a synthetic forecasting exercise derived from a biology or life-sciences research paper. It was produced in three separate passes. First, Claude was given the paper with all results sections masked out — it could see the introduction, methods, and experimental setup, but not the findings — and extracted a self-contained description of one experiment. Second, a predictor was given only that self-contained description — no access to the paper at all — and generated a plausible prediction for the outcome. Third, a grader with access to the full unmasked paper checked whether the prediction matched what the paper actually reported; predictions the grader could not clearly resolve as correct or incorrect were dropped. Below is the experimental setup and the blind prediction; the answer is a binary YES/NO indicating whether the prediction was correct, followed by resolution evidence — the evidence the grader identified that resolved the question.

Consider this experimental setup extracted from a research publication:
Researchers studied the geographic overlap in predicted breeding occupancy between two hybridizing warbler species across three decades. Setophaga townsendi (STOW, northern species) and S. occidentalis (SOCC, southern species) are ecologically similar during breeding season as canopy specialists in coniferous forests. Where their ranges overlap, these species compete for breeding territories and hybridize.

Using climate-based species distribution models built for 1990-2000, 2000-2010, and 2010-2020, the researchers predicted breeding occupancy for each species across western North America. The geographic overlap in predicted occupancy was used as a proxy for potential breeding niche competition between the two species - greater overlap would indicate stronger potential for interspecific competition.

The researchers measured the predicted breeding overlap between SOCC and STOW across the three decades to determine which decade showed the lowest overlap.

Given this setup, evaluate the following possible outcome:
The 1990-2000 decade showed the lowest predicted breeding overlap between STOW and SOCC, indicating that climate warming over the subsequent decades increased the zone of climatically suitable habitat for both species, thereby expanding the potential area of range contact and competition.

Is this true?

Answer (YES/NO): NO